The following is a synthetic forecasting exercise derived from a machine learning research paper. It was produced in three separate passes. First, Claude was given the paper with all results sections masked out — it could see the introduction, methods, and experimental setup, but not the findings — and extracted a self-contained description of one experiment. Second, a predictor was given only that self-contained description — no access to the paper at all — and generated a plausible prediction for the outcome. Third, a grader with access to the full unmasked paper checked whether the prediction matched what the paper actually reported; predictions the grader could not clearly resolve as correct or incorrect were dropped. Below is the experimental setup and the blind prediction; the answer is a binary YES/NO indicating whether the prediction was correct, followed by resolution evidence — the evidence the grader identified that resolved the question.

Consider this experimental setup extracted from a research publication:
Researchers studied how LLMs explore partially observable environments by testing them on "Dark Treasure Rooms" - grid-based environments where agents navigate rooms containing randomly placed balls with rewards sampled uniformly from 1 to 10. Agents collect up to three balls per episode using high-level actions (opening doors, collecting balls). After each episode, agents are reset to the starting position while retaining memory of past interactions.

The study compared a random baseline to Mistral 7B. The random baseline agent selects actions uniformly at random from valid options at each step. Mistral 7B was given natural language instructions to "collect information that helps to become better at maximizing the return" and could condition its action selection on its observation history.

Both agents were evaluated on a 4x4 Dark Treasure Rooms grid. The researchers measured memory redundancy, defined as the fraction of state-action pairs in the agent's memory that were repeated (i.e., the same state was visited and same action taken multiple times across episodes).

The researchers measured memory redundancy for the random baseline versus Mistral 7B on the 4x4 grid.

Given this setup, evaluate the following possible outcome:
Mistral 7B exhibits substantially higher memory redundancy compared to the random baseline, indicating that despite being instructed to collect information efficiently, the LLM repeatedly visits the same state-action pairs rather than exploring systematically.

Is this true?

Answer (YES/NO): NO